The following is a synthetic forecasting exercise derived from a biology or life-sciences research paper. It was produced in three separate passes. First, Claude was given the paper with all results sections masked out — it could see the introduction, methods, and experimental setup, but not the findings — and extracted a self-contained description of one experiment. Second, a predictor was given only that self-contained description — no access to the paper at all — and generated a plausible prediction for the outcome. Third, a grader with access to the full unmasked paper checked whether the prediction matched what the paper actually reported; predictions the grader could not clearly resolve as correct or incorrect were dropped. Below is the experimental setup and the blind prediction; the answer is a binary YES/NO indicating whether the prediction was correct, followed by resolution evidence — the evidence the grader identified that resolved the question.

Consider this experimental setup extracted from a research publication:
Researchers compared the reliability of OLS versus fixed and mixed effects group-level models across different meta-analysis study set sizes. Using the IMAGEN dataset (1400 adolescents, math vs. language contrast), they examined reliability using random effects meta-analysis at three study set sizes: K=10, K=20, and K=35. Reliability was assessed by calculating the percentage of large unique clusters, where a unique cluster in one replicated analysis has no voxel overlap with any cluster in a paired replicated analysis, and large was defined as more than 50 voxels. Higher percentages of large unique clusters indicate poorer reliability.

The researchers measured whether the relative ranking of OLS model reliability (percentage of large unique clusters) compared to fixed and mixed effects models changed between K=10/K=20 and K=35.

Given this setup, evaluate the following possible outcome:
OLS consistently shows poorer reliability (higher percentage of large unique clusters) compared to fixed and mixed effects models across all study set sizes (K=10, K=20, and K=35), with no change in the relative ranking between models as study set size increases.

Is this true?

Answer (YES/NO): NO